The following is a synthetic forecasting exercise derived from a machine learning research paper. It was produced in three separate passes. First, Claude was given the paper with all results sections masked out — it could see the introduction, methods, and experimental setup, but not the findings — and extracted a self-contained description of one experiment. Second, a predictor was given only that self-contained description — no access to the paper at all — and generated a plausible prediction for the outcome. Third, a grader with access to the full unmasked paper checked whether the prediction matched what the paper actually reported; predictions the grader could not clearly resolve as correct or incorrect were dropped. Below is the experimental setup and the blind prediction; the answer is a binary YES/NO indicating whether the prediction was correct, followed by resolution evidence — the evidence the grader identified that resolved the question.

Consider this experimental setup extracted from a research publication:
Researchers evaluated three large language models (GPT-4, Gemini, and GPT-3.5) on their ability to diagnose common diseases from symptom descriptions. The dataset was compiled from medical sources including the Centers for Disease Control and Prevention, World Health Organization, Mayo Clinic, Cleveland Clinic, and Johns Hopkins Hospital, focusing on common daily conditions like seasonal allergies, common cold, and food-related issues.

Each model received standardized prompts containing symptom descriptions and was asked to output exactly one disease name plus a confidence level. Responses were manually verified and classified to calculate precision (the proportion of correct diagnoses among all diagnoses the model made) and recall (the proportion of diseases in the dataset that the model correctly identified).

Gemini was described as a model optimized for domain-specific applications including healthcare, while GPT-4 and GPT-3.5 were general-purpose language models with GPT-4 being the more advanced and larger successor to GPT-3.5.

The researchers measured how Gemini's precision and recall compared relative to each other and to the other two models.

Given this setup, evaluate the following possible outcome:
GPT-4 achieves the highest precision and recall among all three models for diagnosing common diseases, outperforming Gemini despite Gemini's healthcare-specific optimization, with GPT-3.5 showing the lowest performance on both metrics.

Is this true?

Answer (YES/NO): NO